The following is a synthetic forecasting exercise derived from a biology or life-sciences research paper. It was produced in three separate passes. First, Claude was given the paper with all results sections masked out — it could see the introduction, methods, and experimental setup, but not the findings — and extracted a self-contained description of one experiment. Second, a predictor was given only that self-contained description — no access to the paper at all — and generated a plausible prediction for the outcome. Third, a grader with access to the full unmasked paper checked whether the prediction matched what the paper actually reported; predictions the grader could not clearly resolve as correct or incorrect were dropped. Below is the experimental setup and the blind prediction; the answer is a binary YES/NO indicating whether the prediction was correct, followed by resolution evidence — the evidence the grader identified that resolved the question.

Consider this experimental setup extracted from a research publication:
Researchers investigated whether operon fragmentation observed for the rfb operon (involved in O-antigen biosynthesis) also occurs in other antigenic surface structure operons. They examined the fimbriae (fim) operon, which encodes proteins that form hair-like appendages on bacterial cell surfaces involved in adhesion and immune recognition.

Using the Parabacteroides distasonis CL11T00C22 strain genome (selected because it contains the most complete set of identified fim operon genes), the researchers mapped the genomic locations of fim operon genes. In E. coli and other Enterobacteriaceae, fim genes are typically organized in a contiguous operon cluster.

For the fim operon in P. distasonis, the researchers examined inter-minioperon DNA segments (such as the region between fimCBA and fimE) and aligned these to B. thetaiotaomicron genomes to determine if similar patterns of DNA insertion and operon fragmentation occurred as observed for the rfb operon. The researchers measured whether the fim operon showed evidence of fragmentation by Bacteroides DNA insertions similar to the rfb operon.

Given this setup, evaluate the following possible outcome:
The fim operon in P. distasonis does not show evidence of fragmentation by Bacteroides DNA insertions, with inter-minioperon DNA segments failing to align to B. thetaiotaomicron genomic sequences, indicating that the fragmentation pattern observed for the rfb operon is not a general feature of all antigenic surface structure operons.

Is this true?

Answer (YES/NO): NO